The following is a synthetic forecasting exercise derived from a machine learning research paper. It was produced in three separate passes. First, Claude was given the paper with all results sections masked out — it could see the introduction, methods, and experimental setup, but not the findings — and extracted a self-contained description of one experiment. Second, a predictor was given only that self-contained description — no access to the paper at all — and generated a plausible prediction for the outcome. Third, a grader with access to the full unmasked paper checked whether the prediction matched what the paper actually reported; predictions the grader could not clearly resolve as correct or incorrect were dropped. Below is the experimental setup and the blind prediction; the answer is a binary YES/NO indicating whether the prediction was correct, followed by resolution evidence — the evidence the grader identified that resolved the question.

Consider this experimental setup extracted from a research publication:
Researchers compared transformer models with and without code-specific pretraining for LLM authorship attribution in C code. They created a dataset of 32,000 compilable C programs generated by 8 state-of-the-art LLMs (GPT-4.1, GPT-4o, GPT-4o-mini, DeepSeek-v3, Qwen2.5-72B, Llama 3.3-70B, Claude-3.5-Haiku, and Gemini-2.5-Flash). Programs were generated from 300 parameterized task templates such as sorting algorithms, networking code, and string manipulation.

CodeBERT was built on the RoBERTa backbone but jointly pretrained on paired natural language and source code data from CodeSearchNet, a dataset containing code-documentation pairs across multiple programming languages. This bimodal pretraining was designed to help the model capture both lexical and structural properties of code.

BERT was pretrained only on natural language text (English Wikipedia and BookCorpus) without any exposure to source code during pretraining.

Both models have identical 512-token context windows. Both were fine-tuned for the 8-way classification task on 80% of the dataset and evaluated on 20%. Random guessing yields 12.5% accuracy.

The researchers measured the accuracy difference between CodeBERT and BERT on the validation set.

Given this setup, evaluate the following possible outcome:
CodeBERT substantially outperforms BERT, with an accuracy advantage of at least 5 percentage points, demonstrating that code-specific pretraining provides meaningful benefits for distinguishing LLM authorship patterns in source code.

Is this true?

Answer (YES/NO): NO